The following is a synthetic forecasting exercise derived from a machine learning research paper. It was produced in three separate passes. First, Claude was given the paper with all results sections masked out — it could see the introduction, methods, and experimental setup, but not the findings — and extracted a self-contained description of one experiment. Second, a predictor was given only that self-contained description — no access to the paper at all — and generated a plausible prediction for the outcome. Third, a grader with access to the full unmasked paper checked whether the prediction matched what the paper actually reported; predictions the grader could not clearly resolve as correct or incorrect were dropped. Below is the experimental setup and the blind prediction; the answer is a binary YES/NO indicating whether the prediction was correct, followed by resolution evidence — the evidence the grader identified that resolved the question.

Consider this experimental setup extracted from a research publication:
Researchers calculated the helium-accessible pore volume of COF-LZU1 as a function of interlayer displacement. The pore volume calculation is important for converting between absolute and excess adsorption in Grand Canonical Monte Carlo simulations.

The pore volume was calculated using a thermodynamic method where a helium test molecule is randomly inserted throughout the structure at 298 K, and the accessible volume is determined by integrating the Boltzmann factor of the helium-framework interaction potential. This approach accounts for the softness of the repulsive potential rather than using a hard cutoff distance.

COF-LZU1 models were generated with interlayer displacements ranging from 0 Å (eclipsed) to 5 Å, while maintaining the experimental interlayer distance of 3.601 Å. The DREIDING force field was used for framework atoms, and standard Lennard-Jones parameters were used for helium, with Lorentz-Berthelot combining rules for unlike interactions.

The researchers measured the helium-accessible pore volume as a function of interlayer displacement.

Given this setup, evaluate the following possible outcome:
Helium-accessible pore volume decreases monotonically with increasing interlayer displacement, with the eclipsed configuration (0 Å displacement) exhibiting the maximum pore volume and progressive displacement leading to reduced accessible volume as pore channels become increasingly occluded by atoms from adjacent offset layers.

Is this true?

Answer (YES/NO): NO